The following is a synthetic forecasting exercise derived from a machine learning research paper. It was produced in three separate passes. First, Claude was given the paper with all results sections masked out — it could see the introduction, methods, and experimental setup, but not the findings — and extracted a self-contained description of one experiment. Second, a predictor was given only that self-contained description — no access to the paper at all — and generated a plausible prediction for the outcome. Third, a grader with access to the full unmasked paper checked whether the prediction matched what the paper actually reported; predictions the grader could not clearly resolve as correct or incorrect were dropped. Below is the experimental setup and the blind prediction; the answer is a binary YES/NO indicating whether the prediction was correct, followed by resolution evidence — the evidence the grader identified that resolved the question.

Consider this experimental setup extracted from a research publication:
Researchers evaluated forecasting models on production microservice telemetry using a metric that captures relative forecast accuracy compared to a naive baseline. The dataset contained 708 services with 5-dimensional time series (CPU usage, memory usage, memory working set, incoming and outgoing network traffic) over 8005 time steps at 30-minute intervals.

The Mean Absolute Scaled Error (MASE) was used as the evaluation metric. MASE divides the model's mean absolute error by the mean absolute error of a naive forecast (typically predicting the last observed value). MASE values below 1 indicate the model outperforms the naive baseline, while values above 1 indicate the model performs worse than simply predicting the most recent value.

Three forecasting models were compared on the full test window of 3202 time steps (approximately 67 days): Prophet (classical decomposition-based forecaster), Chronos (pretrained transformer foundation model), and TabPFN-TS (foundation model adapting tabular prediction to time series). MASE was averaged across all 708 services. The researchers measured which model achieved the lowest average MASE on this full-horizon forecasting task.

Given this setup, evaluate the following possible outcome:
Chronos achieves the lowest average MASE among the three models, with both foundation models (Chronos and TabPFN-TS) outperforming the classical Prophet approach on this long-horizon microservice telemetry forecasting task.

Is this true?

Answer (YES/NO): NO